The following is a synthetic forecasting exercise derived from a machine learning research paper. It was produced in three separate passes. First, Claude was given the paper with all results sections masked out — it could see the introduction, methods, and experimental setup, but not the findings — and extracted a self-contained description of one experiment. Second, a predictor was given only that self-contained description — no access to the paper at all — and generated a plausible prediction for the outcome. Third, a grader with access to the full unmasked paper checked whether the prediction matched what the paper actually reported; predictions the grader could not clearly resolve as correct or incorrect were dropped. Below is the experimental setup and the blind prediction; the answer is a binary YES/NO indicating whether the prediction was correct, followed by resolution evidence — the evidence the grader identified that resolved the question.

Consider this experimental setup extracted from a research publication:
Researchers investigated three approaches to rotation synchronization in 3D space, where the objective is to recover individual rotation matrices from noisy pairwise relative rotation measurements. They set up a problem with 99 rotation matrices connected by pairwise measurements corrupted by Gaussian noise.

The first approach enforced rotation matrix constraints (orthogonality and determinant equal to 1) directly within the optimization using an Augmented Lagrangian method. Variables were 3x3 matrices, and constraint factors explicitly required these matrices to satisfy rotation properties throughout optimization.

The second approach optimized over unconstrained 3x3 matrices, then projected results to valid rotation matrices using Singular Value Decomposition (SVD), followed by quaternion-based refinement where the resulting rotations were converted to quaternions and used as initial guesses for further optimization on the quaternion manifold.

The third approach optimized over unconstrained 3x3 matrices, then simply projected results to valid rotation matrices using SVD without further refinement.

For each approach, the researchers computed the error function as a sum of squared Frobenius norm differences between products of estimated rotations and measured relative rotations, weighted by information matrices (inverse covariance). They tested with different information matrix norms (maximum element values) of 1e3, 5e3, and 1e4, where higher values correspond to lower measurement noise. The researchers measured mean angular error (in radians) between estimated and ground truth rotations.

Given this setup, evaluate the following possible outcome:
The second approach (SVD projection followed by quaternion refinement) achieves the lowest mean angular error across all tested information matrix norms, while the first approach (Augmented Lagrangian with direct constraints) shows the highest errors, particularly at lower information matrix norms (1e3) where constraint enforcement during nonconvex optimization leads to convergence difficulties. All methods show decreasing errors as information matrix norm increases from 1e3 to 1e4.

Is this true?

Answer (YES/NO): NO